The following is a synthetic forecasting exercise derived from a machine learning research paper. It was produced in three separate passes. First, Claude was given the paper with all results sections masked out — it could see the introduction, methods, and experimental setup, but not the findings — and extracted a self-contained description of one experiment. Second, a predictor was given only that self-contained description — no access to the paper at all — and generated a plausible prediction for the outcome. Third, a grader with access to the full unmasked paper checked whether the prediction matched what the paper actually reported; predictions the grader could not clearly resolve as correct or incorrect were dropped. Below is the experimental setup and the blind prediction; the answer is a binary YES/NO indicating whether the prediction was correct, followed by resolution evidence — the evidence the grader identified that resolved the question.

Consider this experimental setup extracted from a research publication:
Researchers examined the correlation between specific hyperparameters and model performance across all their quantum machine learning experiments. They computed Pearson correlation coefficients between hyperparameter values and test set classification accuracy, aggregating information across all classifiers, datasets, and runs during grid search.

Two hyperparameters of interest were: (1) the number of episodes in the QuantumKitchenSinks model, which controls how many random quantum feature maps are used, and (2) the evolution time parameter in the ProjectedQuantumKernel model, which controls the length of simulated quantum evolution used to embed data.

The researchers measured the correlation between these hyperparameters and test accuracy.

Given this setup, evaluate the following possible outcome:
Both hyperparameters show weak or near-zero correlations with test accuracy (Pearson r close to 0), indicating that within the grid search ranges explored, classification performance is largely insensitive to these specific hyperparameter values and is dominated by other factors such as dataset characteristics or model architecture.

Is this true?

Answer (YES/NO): NO